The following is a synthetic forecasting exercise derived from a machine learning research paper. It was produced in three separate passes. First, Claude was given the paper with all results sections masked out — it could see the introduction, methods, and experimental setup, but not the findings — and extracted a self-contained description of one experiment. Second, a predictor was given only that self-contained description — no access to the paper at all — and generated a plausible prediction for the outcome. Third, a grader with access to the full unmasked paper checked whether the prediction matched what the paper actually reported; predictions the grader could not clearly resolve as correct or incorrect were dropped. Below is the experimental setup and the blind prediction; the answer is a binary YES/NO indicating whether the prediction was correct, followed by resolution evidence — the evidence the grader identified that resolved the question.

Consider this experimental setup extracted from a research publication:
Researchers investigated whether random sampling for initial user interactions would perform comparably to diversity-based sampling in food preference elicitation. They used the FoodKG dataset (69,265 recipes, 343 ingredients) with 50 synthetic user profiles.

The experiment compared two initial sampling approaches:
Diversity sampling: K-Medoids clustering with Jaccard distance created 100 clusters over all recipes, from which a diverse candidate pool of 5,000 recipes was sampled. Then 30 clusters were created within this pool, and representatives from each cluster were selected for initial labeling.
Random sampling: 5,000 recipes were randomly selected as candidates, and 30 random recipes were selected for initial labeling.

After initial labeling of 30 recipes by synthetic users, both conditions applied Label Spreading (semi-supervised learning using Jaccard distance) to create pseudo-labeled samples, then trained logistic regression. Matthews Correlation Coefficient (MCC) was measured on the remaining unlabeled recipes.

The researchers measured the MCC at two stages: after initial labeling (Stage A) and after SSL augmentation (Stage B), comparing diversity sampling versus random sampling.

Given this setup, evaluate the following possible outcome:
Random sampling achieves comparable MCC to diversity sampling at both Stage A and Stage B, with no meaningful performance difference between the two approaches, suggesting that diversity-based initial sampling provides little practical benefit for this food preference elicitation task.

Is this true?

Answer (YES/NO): NO